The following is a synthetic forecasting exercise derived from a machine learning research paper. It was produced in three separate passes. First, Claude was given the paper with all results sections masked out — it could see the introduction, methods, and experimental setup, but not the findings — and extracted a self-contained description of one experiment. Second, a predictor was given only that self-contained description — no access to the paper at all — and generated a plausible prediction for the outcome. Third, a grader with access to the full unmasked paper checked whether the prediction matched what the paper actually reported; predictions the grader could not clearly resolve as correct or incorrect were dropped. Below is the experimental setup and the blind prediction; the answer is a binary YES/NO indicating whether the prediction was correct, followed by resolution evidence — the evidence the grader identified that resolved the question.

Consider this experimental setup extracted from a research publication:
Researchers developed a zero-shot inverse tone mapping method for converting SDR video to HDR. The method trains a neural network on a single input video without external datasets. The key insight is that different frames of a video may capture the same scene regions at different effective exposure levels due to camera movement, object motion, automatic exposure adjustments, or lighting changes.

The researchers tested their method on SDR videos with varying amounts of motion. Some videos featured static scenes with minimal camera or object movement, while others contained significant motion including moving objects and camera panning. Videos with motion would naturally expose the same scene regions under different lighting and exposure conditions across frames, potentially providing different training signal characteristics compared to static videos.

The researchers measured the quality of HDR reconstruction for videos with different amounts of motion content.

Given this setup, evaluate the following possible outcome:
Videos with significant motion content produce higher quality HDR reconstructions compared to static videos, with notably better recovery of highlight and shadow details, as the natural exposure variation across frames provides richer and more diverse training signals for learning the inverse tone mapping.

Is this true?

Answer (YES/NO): YES